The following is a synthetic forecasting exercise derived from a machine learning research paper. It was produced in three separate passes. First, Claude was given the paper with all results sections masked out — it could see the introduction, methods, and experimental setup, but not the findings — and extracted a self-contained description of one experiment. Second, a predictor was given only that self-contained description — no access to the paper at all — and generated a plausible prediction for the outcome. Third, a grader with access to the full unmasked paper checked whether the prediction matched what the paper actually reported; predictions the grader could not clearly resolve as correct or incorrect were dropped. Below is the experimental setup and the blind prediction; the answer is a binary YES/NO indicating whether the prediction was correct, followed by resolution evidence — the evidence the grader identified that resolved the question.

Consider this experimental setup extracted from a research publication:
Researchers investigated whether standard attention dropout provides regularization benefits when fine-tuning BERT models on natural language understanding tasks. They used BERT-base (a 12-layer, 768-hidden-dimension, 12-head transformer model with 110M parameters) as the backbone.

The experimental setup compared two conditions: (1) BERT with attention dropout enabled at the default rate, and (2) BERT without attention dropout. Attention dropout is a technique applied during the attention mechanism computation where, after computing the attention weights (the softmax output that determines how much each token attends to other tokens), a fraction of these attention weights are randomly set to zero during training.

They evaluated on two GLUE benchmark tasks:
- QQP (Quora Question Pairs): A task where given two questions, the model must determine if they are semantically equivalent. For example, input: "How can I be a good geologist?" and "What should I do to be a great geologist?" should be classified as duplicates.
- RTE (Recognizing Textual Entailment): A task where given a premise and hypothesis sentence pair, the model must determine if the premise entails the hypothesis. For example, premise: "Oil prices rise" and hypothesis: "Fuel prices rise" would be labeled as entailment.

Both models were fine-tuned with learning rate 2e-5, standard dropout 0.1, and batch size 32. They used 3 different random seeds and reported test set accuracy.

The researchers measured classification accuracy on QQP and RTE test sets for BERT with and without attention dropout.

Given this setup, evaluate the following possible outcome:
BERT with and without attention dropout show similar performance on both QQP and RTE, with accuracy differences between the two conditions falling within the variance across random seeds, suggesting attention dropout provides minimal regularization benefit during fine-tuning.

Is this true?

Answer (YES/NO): YES